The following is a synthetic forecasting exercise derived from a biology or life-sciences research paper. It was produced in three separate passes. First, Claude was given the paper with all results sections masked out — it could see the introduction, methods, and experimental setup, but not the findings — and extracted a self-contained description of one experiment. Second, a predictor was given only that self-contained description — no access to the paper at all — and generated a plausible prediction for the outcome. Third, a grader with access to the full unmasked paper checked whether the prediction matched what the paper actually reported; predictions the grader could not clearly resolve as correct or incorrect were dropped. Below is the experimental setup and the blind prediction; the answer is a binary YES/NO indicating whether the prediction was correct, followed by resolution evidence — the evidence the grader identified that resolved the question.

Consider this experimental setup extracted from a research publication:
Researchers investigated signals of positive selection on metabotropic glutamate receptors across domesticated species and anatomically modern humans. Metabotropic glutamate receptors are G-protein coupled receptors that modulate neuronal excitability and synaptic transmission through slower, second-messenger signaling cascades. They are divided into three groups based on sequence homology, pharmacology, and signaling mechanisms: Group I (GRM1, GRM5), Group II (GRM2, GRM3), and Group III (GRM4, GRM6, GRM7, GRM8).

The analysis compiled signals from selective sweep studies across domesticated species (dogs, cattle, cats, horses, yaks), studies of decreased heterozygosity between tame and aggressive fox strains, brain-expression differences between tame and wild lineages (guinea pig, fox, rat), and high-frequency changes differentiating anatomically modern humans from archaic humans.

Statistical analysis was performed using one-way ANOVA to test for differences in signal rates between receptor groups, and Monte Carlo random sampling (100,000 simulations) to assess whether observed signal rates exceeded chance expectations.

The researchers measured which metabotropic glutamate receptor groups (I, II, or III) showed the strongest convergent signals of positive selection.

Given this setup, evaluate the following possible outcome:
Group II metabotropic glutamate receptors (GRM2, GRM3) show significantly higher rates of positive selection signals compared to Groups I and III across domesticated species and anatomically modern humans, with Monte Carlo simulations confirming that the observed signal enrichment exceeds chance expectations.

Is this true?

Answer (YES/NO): NO